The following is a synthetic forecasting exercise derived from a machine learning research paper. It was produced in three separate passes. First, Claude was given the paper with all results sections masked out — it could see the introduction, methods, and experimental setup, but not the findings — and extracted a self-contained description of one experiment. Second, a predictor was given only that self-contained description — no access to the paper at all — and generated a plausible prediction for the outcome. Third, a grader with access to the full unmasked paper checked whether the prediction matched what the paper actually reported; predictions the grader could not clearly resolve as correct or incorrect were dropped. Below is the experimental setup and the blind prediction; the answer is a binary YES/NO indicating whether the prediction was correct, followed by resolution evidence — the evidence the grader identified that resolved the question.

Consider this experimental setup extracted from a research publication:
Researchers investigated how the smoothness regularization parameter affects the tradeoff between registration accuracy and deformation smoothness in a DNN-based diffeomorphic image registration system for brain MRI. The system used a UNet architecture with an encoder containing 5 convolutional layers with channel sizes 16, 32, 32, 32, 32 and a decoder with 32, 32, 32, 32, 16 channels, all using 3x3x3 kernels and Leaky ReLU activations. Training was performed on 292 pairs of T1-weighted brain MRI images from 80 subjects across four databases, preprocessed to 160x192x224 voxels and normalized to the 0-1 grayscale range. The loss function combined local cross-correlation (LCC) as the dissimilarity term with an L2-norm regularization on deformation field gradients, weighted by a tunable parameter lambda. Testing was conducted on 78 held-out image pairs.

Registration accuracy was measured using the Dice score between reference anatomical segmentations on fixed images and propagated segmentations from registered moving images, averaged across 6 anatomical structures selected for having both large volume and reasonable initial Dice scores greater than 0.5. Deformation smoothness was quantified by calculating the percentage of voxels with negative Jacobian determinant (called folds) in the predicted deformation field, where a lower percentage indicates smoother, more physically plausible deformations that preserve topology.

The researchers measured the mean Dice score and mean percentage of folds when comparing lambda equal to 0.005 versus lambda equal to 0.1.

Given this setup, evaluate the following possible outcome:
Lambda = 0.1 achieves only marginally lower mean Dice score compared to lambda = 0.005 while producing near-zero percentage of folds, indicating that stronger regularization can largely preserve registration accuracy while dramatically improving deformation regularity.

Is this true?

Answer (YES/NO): NO